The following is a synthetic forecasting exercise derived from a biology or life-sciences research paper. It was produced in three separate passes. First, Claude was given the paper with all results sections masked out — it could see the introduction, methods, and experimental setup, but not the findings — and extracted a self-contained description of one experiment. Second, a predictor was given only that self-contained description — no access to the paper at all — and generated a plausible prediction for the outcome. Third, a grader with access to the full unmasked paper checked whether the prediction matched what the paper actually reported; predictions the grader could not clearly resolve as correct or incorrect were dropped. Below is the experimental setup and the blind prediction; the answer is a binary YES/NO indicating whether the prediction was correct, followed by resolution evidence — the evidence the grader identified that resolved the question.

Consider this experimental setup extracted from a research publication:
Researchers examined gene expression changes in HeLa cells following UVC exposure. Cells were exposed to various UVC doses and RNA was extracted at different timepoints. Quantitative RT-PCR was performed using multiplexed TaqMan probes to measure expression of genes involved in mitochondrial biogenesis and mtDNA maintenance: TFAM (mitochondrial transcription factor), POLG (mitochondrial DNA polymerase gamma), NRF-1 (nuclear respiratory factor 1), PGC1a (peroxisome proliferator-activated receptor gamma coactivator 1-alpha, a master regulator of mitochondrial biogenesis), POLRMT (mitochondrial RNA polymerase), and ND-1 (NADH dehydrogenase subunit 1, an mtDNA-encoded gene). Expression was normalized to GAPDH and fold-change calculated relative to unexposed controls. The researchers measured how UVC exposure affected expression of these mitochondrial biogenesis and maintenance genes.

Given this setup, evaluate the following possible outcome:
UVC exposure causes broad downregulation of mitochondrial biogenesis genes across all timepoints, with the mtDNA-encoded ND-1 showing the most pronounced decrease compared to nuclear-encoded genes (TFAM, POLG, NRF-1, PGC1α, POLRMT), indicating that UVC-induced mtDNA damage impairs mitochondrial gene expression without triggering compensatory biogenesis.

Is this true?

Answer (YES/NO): NO